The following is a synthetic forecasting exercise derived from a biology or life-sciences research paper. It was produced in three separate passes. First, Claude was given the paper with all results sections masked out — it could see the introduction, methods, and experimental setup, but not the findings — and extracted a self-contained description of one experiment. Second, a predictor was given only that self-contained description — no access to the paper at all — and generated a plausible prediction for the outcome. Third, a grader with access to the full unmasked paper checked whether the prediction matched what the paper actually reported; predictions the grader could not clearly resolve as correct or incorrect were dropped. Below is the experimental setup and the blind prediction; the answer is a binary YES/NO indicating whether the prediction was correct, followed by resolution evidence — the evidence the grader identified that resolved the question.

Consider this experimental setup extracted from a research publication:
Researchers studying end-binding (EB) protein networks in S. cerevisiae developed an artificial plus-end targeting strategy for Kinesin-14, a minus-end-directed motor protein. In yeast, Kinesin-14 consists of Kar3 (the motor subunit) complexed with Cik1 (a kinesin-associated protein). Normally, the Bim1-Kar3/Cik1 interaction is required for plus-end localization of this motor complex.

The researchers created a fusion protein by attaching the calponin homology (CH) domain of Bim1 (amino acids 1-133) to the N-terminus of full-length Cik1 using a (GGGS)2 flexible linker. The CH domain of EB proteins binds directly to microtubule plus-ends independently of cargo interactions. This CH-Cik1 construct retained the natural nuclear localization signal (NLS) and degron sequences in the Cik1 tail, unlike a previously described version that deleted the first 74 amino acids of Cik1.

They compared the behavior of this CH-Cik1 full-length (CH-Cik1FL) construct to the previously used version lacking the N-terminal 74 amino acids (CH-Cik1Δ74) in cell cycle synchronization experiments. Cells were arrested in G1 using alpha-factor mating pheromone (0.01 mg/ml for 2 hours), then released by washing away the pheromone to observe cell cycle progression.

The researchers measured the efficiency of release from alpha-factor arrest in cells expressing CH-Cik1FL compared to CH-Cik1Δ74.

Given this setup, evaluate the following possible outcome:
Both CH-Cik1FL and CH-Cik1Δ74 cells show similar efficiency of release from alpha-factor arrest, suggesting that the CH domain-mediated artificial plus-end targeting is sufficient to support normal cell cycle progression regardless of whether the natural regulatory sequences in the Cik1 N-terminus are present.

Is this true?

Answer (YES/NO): NO